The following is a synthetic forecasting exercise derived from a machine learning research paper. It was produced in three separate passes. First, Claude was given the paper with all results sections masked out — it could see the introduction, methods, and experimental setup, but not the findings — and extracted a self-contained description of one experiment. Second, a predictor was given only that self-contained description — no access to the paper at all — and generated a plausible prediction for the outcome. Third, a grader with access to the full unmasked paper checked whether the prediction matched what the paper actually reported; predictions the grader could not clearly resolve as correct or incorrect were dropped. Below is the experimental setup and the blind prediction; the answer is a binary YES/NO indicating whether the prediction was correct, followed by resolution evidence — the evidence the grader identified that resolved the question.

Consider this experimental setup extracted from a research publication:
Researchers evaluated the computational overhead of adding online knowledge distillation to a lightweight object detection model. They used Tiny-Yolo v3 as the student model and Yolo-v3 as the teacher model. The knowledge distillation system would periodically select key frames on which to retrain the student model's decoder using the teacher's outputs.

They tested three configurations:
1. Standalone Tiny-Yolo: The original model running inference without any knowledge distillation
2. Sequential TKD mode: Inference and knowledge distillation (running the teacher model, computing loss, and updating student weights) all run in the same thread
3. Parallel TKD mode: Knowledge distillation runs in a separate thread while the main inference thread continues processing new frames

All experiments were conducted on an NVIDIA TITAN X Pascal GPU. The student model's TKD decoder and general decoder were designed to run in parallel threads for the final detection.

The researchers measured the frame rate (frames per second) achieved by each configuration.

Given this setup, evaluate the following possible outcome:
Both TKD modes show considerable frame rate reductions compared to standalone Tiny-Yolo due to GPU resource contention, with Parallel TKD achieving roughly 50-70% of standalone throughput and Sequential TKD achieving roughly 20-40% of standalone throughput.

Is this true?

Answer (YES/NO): NO